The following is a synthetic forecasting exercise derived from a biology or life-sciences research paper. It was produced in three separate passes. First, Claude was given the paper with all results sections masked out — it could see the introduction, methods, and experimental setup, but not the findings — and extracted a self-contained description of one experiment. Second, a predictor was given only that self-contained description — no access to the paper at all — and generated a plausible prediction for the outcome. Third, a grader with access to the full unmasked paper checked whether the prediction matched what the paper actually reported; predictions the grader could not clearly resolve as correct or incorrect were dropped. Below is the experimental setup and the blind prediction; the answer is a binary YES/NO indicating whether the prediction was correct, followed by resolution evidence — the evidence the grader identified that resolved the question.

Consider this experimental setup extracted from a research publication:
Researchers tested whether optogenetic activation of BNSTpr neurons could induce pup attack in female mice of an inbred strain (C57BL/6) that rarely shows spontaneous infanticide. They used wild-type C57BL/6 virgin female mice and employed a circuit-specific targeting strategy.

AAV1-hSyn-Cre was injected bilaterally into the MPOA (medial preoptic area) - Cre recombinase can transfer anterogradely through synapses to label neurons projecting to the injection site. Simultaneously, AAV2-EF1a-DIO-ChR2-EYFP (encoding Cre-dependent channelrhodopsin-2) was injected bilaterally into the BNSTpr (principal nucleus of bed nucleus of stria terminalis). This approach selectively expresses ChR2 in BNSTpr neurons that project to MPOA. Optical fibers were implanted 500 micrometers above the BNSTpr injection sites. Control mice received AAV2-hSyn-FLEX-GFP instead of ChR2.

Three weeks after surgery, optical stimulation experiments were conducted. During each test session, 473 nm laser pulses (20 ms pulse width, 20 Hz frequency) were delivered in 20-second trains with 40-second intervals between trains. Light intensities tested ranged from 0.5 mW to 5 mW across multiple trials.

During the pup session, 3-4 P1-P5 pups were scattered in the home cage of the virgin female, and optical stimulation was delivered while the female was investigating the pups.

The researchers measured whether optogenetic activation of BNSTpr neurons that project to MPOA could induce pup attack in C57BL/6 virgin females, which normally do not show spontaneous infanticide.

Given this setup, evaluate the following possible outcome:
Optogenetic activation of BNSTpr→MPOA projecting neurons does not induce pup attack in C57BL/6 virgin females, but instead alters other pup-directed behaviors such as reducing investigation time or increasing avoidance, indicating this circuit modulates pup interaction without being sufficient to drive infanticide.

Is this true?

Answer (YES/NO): NO